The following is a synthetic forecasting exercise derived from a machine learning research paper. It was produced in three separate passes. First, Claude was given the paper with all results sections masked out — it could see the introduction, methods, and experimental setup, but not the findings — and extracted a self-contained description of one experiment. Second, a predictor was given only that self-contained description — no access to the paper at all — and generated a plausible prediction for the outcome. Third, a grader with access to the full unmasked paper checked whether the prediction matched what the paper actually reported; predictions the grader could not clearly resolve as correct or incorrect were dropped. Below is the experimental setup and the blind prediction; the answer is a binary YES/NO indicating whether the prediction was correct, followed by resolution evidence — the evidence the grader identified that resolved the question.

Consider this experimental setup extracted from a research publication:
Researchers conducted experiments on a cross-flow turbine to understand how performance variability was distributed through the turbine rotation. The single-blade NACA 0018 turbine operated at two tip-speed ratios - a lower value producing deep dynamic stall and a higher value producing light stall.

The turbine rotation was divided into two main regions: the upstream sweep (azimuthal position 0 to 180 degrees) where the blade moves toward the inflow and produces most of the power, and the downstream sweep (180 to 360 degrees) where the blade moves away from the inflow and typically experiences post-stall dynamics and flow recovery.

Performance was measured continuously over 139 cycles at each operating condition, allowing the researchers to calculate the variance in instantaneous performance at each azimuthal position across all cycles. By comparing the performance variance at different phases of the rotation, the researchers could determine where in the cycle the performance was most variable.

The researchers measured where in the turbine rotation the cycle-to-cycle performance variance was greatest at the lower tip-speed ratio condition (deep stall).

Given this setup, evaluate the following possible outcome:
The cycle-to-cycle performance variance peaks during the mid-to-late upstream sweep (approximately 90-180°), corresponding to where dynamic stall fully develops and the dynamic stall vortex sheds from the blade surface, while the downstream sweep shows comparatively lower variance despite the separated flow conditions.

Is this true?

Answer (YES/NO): NO